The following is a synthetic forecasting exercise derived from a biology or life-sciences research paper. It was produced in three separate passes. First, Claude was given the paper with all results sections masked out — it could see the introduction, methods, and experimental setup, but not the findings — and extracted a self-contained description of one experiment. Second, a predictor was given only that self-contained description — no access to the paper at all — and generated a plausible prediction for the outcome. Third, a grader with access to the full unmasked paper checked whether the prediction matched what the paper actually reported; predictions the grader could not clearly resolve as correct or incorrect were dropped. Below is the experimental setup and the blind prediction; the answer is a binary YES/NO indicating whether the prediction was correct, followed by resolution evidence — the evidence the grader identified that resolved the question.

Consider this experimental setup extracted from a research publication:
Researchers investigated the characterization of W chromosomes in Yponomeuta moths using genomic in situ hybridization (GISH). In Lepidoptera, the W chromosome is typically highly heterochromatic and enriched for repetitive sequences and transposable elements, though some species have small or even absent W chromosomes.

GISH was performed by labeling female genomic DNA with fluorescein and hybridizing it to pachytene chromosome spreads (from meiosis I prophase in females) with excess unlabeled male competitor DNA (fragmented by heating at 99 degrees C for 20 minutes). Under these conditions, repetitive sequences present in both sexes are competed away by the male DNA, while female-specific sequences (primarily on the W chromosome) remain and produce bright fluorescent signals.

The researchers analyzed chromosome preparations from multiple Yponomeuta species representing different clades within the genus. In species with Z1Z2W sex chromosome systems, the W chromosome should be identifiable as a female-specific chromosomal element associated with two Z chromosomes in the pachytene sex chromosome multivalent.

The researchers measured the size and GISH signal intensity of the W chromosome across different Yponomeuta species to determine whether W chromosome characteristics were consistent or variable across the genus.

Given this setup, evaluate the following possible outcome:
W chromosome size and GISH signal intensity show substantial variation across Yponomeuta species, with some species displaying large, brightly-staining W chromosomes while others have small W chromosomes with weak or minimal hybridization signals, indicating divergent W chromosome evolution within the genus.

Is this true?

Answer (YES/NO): NO